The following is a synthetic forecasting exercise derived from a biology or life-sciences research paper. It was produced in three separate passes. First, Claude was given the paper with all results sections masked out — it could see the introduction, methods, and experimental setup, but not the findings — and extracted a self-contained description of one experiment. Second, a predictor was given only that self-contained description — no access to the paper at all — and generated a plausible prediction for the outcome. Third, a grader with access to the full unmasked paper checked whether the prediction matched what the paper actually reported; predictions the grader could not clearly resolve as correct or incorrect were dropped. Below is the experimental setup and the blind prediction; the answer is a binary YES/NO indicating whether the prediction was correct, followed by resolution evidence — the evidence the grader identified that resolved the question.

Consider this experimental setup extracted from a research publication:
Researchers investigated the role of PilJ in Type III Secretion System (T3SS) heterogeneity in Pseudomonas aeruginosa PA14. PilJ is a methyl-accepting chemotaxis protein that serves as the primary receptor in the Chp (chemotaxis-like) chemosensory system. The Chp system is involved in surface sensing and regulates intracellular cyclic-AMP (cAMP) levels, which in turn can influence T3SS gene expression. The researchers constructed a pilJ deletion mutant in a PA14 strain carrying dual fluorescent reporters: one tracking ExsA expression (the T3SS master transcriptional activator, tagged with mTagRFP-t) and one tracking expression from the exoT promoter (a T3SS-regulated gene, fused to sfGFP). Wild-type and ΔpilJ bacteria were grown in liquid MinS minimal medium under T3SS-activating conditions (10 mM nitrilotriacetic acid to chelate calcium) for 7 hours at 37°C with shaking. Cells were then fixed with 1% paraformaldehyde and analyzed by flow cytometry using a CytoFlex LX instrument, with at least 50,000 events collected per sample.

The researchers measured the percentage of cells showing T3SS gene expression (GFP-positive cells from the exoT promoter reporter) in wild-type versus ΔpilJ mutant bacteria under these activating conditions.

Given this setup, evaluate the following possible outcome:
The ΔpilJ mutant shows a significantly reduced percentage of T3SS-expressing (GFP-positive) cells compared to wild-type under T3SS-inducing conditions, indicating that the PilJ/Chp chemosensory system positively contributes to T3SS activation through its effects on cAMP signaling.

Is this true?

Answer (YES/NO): YES